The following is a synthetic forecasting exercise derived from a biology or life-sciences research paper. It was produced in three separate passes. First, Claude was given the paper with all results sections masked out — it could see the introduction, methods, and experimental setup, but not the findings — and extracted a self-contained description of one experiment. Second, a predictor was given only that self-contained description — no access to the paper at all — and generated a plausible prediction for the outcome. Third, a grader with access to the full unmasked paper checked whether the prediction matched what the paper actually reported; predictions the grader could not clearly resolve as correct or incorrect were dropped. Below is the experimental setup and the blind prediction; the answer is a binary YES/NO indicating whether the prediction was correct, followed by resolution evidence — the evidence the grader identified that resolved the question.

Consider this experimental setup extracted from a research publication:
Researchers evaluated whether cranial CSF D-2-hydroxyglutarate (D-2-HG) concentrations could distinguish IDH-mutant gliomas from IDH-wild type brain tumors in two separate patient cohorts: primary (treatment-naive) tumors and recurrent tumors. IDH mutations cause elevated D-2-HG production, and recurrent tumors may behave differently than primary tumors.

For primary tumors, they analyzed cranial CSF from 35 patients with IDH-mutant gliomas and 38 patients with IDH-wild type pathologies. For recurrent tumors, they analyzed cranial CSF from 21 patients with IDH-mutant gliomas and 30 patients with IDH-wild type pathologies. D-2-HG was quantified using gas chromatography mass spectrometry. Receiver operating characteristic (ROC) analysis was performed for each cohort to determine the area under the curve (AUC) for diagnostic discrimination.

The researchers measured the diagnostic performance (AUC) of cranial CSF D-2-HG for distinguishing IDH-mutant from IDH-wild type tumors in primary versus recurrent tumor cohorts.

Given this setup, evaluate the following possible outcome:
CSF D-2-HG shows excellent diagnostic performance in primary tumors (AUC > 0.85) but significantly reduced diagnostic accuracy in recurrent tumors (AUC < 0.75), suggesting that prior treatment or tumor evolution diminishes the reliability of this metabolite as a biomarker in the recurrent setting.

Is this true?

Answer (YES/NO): NO